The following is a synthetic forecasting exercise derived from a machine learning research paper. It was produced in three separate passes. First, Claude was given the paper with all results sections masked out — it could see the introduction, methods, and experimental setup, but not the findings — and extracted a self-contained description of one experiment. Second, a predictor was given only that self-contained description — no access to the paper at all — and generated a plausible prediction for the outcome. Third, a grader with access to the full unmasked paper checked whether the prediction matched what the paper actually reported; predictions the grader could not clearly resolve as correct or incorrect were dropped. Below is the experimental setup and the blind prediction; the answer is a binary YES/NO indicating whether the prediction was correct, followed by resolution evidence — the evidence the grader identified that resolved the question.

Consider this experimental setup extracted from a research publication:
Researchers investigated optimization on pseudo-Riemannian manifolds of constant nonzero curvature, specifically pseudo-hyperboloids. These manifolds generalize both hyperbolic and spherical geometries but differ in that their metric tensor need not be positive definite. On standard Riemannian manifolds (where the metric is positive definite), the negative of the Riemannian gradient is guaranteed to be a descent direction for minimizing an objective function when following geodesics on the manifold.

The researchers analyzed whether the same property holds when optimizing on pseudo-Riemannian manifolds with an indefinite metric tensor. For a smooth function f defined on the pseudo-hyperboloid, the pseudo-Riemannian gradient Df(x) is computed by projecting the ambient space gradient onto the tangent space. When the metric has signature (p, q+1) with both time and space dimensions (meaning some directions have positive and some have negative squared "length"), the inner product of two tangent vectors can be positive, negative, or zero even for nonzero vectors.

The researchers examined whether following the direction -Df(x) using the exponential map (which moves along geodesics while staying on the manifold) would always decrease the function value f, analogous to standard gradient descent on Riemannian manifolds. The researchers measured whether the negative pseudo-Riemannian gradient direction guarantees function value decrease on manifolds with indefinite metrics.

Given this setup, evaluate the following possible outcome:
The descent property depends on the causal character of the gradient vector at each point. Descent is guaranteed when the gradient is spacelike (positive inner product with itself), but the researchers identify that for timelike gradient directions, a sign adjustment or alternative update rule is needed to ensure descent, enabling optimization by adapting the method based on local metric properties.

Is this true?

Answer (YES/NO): NO